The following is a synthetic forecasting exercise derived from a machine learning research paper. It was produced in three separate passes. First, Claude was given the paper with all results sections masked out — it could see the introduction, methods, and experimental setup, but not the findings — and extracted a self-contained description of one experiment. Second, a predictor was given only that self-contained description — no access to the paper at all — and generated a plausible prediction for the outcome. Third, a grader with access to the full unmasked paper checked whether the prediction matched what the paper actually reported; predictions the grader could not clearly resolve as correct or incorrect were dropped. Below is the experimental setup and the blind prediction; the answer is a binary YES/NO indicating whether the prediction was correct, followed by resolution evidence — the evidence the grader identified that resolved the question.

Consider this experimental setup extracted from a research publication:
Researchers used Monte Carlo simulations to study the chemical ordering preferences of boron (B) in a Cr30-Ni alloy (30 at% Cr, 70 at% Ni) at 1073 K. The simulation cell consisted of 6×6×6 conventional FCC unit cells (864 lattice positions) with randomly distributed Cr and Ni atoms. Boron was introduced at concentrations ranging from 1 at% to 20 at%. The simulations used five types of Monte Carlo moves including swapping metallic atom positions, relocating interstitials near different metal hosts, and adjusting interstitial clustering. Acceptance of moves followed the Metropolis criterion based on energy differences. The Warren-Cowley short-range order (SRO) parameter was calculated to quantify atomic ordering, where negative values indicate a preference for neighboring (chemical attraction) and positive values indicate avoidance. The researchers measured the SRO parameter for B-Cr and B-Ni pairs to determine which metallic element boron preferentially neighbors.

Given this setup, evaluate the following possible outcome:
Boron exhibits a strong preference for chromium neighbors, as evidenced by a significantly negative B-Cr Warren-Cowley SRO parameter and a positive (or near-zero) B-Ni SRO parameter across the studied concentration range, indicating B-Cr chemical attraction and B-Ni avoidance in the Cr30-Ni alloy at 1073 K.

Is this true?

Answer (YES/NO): NO